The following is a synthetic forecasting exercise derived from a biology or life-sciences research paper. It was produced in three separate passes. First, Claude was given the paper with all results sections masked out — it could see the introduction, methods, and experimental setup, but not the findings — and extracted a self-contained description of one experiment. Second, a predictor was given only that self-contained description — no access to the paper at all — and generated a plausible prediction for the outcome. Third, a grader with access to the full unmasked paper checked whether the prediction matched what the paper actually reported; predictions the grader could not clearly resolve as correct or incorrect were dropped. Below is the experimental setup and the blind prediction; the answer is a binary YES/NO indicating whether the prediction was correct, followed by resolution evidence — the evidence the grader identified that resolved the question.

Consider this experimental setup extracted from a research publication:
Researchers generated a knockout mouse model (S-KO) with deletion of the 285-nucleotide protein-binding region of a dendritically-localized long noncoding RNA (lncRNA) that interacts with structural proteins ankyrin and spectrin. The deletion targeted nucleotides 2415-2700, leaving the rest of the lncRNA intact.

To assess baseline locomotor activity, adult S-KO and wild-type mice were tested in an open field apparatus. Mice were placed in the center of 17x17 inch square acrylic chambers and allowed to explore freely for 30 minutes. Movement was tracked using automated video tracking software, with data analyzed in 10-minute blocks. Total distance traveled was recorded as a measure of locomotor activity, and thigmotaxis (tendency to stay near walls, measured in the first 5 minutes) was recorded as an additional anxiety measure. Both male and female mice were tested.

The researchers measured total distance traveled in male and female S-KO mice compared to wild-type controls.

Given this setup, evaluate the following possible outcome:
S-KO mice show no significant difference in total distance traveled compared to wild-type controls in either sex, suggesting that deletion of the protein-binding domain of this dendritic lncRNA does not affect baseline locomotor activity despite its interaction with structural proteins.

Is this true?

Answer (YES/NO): YES